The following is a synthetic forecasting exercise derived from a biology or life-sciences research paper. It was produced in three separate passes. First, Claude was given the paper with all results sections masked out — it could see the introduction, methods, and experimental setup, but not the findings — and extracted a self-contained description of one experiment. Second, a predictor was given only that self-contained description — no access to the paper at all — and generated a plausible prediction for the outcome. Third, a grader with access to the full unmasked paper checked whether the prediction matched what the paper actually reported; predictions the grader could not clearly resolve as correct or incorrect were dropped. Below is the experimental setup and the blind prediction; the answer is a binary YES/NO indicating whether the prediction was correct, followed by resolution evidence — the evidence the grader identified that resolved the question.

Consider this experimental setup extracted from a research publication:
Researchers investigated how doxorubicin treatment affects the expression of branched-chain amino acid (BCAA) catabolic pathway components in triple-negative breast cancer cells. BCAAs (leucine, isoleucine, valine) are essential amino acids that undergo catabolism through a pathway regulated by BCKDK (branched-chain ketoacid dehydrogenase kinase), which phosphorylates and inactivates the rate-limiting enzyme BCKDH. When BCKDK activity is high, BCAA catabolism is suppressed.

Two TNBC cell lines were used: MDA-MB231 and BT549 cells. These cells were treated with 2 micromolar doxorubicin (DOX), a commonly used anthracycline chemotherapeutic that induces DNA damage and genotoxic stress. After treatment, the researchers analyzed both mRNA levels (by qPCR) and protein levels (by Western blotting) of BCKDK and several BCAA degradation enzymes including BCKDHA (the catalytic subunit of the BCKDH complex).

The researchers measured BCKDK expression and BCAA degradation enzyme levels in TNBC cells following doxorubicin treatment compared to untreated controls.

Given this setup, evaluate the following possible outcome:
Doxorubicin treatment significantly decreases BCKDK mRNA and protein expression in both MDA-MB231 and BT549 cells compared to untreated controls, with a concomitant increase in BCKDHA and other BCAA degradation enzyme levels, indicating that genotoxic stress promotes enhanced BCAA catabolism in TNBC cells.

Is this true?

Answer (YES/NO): YES